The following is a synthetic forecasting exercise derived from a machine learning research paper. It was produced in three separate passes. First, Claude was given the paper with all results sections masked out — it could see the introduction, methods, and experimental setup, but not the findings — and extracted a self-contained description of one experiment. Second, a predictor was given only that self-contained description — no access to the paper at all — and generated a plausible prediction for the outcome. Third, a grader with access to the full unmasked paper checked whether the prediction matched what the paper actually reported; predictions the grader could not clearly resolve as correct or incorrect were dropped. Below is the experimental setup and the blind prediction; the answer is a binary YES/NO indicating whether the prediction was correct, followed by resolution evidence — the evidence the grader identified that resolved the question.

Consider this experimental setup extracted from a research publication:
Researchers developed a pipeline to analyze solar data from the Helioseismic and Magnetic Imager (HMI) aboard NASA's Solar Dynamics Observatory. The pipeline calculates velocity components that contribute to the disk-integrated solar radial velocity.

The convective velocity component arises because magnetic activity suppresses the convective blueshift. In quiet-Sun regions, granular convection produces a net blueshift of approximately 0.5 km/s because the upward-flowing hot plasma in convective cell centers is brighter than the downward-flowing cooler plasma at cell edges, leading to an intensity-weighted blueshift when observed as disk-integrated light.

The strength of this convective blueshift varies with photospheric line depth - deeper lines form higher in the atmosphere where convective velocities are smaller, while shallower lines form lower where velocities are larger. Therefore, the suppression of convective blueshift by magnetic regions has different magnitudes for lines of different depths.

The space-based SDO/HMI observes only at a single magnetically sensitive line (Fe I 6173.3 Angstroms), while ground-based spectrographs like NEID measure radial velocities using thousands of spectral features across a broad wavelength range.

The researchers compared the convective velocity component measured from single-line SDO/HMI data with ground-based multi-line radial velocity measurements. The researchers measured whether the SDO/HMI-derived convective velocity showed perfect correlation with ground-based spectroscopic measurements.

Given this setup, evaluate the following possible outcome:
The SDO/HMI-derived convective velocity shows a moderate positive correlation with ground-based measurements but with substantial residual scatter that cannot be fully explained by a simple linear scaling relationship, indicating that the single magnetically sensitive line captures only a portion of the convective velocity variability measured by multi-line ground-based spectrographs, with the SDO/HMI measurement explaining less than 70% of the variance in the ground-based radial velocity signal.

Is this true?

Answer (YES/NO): NO